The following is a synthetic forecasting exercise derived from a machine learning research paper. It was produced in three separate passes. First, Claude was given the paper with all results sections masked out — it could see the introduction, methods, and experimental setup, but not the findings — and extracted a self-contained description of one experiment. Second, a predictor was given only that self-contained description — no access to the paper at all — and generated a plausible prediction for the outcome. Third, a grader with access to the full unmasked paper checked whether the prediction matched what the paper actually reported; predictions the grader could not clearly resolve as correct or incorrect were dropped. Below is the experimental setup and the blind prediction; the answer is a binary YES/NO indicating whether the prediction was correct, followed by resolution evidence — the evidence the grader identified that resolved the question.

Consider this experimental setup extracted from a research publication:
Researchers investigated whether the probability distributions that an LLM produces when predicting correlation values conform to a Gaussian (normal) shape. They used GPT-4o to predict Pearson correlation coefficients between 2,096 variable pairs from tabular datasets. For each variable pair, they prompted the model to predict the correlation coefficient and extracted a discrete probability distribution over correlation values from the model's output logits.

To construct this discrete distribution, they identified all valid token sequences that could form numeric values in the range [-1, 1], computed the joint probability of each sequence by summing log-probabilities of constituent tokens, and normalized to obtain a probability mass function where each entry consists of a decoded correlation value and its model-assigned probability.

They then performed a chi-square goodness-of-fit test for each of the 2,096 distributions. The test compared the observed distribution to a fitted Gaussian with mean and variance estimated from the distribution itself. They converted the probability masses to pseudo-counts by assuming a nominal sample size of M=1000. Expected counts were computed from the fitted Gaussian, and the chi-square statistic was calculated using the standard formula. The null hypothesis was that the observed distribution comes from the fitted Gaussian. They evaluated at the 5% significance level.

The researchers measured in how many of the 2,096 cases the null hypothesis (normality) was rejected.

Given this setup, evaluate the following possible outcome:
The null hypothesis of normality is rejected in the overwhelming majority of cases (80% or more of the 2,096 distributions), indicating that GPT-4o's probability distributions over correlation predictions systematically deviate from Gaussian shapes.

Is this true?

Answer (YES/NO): YES